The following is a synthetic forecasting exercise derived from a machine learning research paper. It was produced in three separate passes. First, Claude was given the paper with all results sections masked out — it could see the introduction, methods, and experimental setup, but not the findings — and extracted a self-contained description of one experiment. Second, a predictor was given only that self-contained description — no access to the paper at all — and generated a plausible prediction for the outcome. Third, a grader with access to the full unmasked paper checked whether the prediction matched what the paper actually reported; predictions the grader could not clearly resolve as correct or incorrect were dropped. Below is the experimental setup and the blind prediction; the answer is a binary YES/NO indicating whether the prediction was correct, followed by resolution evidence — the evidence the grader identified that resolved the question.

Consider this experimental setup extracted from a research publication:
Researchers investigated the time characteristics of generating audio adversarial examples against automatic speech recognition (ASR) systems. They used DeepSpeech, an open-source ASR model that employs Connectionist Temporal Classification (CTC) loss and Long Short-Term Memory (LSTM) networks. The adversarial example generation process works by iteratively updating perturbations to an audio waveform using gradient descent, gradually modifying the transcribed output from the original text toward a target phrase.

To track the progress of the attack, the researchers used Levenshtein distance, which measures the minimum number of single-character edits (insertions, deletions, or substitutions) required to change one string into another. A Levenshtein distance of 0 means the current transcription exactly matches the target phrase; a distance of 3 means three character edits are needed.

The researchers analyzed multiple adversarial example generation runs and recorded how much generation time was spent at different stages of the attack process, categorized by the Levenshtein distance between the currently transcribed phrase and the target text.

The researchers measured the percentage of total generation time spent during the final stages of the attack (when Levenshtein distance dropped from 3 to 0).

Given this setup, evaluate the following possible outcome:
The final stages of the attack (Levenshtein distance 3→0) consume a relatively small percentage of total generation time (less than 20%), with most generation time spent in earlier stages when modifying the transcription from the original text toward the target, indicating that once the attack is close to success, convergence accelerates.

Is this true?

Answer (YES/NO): NO